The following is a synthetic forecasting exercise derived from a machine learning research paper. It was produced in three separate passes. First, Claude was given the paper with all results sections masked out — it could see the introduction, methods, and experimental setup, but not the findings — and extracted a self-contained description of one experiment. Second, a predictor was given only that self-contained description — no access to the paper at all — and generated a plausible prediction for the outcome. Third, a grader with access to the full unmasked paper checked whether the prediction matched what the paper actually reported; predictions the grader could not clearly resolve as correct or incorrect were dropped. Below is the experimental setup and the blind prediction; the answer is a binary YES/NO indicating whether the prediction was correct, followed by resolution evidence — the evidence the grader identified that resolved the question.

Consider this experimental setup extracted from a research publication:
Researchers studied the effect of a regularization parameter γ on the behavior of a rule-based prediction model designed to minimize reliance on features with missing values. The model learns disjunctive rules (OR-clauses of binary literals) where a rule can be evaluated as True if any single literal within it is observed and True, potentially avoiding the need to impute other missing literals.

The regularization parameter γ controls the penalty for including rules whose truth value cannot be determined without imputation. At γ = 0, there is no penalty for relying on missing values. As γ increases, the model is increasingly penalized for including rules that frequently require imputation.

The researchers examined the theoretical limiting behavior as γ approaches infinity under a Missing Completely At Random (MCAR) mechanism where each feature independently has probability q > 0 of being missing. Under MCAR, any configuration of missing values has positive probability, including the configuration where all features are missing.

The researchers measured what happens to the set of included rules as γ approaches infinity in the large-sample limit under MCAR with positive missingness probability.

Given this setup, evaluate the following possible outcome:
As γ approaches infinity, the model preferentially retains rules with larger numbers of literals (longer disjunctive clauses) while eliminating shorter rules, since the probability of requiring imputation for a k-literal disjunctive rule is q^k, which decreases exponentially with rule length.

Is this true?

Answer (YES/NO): NO